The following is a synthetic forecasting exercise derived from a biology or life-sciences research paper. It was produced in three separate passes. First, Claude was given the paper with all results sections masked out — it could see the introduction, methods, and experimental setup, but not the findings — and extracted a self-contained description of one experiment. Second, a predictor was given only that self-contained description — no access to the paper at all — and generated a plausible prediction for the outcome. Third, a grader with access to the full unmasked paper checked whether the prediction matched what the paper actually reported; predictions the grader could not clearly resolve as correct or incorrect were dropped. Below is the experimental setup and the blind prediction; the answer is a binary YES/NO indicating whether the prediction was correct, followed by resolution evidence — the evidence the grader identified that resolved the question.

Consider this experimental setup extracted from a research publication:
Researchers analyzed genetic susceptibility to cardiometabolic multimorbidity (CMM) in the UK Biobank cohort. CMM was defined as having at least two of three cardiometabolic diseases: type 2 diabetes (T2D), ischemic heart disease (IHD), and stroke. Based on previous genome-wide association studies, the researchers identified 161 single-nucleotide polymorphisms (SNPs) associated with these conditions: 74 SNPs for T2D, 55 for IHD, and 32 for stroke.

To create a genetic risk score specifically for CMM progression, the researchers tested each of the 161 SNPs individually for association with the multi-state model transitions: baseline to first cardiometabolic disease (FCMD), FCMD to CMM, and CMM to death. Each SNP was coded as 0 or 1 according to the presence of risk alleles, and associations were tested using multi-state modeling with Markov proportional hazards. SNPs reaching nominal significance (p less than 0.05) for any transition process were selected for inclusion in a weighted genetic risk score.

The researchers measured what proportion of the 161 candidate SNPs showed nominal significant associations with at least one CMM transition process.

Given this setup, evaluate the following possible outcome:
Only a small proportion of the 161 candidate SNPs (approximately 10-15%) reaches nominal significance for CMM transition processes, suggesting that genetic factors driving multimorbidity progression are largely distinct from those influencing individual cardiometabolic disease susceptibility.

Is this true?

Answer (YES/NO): NO